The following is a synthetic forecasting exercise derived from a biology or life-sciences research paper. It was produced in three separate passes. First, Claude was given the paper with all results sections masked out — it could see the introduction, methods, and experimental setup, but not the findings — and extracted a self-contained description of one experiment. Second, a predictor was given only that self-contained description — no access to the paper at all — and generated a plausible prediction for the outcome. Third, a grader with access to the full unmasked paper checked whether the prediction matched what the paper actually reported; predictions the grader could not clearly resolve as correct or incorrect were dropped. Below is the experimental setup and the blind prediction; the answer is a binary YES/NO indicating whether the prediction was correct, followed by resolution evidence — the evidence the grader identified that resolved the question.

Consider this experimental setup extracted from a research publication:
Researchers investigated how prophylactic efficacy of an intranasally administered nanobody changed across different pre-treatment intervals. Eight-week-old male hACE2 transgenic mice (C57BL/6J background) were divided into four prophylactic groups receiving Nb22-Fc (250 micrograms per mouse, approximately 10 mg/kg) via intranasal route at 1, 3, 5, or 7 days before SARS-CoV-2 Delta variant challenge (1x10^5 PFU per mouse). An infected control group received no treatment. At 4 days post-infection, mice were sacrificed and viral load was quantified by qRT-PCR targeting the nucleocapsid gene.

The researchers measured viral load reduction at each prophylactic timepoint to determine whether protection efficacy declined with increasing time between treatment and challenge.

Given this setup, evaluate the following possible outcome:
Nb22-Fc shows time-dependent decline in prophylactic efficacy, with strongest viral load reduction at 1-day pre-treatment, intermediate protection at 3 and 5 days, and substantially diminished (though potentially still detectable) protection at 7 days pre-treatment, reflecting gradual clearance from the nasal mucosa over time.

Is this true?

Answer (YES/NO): YES